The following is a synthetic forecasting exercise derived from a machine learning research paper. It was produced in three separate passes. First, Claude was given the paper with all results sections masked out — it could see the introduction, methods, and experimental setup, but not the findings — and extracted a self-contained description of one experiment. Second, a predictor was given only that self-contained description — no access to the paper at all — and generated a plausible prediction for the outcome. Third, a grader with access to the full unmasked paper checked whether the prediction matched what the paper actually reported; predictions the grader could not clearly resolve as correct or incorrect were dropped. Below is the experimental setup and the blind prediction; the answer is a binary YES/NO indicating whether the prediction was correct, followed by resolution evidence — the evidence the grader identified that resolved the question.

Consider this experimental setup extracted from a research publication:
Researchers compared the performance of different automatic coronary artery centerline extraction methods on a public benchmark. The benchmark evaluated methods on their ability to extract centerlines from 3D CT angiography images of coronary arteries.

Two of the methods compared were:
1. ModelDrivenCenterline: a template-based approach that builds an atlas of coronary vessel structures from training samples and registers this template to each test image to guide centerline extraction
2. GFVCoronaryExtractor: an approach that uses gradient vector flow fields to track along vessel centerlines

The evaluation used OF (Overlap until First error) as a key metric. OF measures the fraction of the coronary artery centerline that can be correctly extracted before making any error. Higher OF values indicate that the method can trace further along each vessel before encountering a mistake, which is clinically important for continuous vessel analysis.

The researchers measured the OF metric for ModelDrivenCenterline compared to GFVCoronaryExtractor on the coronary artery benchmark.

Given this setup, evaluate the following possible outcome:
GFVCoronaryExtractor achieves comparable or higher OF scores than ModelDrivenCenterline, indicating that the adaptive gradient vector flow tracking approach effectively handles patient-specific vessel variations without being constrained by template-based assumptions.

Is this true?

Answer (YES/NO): NO